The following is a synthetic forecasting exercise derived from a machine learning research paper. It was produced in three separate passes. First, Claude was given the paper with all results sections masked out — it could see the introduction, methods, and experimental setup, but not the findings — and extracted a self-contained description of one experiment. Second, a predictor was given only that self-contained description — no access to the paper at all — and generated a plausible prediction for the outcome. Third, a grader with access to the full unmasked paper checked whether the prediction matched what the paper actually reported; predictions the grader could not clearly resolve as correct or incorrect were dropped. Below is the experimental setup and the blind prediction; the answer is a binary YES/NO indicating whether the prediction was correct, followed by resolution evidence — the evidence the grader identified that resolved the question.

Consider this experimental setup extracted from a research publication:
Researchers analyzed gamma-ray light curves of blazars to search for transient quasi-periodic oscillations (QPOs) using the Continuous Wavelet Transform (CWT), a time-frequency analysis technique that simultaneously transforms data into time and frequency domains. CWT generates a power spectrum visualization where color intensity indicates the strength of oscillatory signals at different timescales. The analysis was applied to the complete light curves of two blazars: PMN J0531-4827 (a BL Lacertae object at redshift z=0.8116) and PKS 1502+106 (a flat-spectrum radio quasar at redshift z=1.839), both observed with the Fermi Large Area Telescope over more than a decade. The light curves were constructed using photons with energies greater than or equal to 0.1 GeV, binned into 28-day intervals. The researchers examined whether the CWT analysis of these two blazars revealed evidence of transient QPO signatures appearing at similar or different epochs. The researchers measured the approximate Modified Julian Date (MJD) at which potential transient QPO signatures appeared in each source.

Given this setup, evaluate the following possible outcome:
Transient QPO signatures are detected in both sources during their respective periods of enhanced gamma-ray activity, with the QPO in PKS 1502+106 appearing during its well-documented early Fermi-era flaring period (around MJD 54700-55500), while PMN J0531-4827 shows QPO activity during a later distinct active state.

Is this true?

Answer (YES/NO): NO